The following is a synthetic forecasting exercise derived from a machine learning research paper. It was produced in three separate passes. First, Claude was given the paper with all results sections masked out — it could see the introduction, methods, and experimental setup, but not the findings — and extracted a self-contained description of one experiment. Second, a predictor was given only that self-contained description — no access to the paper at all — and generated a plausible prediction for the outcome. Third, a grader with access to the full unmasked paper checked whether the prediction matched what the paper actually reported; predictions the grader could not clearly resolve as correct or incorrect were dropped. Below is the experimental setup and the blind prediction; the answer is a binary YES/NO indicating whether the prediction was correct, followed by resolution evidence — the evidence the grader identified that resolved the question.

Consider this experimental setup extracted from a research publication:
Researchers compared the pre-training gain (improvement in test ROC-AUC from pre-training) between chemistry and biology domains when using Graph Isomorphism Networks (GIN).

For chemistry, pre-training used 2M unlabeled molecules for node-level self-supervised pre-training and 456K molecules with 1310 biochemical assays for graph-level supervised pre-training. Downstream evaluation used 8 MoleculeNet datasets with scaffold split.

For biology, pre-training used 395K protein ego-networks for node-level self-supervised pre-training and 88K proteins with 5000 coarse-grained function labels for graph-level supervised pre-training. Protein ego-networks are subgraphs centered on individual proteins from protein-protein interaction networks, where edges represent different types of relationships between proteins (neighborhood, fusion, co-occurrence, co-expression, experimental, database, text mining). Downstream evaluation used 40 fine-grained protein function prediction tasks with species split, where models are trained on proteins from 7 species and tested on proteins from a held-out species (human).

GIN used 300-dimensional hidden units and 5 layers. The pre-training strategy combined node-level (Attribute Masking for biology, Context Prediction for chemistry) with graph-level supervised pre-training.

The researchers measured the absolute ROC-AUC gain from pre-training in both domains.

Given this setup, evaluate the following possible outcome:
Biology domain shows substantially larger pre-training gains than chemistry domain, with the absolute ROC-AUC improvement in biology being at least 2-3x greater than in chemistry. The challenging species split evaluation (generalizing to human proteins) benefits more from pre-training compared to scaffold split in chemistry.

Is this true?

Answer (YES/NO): NO